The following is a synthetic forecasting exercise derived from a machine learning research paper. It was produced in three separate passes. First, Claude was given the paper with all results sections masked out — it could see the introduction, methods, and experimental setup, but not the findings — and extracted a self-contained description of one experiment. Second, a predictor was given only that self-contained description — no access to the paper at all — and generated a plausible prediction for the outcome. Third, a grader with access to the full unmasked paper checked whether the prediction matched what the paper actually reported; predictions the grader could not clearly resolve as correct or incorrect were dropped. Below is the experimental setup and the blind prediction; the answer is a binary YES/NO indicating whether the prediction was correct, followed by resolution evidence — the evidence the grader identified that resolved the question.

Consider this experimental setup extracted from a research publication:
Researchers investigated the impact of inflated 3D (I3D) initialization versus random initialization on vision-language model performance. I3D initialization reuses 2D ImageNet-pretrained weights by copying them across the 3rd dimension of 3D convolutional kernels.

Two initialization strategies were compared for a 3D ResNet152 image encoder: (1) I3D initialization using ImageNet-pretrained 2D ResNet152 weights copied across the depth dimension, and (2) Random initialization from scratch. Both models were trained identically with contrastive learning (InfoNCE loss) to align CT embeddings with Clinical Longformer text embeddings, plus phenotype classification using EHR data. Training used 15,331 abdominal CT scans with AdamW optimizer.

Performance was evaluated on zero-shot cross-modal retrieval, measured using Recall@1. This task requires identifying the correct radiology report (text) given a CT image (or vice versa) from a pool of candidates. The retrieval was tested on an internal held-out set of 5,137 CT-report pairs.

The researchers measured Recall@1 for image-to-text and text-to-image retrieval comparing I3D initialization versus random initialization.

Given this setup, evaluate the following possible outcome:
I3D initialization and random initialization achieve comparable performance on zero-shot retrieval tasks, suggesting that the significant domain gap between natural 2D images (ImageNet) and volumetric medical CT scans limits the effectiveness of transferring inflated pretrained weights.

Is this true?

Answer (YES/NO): NO